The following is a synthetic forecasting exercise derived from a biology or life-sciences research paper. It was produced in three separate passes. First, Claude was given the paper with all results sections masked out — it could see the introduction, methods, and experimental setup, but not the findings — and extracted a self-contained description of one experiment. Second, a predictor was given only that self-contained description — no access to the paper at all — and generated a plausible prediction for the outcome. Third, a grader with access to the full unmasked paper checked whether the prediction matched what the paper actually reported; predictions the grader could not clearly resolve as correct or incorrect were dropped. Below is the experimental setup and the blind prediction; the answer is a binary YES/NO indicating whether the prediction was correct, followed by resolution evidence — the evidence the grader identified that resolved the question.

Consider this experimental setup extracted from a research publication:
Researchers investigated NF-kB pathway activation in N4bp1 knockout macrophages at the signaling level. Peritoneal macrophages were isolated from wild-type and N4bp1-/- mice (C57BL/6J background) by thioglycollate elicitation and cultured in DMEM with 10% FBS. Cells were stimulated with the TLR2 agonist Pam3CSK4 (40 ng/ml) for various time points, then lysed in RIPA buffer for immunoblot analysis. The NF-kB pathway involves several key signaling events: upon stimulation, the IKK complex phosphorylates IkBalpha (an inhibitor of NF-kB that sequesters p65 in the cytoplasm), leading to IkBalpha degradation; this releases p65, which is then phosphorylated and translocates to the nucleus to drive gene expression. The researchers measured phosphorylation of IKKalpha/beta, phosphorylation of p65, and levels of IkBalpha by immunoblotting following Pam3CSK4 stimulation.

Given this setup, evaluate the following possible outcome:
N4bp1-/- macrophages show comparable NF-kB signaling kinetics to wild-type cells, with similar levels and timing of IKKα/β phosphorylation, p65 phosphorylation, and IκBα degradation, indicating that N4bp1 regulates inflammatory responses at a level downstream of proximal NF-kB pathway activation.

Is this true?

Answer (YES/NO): NO